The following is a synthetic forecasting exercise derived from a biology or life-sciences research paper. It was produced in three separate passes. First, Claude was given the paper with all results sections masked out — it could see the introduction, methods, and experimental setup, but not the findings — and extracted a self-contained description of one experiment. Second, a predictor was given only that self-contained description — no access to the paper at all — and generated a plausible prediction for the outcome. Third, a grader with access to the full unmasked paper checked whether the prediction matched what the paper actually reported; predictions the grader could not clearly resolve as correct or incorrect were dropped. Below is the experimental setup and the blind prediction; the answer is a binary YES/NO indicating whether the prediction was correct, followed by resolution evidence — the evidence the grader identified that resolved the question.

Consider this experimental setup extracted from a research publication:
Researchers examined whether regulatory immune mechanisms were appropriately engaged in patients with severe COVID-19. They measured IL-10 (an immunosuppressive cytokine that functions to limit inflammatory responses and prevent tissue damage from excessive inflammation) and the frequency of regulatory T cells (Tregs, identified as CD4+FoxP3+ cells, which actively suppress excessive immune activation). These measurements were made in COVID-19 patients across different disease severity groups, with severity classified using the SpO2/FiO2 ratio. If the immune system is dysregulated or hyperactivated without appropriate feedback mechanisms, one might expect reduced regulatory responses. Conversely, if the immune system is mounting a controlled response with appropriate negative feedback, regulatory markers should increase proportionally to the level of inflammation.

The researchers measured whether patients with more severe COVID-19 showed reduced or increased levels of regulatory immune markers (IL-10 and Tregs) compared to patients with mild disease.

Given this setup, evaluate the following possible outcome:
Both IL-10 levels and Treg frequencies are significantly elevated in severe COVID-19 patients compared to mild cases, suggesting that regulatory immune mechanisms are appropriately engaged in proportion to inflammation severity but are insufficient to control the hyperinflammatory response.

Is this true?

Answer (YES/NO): NO